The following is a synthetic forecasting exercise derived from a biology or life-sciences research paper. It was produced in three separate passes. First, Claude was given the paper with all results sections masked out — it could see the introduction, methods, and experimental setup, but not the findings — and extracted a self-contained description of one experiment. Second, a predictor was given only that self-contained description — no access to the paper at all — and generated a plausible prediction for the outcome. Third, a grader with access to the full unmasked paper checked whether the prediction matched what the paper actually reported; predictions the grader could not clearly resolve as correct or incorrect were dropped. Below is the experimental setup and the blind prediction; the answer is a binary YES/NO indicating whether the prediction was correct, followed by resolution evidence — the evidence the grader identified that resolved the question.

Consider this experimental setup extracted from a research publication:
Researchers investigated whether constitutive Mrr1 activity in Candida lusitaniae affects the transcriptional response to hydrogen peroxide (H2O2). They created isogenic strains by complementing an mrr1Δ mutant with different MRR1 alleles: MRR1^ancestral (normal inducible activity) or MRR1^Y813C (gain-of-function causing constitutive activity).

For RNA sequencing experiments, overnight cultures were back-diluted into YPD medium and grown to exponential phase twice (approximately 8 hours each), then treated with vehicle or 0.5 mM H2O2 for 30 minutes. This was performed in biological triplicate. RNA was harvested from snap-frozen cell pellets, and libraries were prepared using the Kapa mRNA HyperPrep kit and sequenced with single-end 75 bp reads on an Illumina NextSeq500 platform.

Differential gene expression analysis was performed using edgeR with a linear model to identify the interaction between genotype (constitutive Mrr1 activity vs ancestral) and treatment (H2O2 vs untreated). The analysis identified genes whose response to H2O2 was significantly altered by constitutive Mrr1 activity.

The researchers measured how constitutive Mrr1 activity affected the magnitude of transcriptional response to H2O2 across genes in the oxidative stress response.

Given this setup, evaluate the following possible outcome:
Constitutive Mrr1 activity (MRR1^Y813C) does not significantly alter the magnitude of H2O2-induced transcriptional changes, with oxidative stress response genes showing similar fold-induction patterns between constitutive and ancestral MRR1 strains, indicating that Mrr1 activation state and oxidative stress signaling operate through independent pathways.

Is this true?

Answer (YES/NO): NO